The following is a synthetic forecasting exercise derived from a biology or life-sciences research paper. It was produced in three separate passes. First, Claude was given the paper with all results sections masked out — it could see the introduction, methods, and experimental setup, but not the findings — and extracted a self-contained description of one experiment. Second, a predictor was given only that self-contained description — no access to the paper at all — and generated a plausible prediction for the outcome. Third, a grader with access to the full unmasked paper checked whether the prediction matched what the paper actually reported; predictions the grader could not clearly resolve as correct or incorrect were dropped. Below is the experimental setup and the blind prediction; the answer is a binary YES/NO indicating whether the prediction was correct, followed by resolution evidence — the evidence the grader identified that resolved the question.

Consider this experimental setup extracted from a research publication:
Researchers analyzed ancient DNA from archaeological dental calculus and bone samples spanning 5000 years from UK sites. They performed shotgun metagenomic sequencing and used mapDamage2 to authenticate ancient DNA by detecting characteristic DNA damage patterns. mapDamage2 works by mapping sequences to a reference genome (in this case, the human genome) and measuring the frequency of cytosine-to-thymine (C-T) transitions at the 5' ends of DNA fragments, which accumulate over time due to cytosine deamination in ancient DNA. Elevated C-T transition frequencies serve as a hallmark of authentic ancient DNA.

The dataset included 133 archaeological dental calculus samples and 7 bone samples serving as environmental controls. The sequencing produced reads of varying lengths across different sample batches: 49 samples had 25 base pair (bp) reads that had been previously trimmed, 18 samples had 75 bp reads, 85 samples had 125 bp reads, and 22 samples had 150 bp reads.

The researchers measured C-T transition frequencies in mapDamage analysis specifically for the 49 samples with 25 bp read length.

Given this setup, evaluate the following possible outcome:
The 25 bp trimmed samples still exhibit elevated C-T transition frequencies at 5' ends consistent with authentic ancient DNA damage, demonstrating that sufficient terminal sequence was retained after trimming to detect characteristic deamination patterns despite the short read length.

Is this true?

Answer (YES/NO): NO